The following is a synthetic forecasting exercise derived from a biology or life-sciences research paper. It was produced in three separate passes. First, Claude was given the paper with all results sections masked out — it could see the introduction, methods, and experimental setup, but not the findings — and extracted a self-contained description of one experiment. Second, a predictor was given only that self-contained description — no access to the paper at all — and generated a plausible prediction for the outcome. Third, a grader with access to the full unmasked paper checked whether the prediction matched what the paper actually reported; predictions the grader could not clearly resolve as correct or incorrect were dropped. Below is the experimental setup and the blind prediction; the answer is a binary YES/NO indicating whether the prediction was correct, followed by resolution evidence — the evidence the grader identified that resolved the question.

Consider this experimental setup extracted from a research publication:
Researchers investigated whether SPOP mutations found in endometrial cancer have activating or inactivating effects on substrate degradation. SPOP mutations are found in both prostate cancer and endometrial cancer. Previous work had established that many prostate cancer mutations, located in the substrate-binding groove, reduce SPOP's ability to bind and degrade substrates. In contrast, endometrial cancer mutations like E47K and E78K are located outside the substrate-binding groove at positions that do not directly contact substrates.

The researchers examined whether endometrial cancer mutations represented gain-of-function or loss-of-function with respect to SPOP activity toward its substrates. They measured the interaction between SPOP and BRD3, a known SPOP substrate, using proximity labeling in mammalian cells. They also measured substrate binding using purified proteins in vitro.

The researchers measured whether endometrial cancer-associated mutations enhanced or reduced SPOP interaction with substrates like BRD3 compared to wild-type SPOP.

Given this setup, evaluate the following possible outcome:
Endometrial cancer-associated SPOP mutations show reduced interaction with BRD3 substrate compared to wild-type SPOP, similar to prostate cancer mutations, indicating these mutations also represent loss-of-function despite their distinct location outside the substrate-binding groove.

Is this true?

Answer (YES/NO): NO